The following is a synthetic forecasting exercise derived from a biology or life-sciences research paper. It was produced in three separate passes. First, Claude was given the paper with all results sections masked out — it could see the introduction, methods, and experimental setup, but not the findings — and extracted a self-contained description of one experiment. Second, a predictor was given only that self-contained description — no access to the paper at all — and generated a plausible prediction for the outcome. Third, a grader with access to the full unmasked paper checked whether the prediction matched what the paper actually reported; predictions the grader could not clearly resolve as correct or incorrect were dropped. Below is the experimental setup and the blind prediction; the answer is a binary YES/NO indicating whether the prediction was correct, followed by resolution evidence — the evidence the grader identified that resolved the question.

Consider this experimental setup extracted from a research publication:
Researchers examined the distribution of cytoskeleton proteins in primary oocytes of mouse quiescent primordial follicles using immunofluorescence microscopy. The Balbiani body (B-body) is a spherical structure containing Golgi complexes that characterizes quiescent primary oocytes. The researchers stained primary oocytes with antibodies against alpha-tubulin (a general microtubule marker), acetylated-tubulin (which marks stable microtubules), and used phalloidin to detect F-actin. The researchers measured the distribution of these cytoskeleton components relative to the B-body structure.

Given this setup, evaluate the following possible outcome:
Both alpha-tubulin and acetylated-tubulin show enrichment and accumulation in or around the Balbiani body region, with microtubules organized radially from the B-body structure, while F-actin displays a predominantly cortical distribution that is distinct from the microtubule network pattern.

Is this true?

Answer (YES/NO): NO